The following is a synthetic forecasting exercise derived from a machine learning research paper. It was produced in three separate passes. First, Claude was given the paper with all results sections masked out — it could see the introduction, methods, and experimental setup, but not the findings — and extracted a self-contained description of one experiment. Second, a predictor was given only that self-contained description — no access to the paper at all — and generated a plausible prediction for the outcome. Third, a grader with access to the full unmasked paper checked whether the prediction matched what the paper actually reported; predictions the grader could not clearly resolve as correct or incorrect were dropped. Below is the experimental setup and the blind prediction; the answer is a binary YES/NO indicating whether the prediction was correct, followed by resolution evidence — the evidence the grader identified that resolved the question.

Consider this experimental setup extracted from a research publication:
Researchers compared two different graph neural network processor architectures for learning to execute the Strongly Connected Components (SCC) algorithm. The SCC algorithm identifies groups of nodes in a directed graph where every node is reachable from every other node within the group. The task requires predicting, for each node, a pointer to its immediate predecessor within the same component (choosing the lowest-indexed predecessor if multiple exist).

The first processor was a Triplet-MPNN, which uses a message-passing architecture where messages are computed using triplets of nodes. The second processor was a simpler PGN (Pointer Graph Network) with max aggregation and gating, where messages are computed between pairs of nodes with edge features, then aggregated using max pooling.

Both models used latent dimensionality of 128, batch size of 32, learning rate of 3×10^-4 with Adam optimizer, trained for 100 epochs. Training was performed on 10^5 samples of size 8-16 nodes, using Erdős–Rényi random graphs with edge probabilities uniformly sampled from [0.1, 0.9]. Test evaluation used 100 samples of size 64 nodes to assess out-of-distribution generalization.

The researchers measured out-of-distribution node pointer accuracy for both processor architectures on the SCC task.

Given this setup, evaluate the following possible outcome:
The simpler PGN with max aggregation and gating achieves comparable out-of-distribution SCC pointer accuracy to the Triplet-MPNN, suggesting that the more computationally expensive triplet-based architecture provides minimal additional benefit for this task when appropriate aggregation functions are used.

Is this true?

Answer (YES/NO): NO